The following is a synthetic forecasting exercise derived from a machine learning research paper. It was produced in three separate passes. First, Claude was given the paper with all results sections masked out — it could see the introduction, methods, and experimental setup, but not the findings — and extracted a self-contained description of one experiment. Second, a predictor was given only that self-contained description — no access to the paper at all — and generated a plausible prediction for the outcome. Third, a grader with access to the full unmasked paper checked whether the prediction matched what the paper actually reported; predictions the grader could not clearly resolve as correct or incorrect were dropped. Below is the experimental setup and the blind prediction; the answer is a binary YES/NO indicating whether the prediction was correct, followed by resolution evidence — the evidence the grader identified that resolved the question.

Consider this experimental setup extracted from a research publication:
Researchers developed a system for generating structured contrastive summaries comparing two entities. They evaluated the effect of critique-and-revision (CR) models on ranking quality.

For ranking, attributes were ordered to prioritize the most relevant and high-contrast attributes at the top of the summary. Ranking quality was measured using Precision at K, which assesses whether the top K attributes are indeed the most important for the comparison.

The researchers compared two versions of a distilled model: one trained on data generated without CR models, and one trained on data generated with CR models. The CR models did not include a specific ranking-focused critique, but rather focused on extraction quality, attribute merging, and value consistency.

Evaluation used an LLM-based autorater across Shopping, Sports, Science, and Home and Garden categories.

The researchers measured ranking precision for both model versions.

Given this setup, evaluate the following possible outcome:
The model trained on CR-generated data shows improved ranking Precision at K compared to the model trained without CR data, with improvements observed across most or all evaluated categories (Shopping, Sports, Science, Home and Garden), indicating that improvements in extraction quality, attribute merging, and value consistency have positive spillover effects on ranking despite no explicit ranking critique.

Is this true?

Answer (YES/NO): NO